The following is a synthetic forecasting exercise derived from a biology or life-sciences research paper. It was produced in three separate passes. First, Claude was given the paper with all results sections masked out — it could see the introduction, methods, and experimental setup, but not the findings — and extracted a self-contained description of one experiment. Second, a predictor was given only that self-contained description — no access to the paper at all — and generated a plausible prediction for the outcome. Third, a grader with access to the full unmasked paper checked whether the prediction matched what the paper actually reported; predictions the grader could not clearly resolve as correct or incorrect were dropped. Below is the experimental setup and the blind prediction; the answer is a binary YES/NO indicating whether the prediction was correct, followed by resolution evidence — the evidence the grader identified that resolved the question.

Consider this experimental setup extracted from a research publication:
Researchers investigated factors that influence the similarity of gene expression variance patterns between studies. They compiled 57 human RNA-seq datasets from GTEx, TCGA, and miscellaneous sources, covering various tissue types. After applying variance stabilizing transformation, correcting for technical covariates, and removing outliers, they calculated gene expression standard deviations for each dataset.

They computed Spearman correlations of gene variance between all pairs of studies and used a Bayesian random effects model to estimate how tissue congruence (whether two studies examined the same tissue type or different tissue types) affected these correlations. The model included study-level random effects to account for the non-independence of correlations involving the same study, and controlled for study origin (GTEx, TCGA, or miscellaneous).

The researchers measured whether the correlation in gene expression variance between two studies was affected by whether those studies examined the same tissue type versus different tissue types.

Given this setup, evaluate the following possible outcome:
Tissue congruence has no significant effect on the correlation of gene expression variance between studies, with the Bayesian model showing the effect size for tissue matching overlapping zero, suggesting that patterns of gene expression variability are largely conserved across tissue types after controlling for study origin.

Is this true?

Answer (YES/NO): NO